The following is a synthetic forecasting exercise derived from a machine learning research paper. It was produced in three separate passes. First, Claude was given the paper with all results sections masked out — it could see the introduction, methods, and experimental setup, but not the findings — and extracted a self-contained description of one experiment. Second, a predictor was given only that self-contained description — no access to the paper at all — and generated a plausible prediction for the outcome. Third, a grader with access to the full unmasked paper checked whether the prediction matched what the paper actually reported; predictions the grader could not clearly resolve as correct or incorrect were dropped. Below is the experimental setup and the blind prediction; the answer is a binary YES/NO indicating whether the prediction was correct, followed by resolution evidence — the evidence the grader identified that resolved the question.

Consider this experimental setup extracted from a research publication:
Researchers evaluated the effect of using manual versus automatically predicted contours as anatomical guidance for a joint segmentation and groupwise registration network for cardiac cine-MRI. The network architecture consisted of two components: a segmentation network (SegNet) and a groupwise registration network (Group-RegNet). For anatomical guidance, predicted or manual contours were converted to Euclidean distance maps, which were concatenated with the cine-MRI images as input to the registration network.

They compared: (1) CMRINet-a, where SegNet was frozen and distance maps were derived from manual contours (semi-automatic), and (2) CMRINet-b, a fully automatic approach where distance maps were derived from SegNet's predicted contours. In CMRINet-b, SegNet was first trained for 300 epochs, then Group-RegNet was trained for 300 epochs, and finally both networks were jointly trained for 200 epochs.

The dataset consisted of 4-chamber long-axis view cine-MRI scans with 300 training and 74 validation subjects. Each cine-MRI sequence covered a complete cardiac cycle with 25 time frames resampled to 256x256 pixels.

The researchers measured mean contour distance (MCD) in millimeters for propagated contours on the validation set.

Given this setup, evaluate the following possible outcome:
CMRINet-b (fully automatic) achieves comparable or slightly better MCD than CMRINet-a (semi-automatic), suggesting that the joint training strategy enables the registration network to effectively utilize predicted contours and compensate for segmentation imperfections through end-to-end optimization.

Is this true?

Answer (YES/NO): YES